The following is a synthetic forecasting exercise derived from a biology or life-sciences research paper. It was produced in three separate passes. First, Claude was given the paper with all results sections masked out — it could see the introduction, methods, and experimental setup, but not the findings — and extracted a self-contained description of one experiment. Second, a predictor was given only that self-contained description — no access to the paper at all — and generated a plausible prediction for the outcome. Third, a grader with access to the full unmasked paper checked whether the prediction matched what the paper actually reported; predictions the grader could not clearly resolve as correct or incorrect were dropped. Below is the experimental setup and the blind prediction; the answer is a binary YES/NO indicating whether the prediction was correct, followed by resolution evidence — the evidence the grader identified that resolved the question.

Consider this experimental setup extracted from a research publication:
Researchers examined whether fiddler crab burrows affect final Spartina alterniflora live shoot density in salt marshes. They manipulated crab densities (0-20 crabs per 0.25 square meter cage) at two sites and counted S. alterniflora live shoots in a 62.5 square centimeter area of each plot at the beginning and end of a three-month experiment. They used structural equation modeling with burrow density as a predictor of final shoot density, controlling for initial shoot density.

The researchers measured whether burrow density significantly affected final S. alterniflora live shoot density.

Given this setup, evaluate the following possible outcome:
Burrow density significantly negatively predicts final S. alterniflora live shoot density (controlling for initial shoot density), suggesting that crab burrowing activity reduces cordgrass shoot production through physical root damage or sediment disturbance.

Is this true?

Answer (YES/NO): NO